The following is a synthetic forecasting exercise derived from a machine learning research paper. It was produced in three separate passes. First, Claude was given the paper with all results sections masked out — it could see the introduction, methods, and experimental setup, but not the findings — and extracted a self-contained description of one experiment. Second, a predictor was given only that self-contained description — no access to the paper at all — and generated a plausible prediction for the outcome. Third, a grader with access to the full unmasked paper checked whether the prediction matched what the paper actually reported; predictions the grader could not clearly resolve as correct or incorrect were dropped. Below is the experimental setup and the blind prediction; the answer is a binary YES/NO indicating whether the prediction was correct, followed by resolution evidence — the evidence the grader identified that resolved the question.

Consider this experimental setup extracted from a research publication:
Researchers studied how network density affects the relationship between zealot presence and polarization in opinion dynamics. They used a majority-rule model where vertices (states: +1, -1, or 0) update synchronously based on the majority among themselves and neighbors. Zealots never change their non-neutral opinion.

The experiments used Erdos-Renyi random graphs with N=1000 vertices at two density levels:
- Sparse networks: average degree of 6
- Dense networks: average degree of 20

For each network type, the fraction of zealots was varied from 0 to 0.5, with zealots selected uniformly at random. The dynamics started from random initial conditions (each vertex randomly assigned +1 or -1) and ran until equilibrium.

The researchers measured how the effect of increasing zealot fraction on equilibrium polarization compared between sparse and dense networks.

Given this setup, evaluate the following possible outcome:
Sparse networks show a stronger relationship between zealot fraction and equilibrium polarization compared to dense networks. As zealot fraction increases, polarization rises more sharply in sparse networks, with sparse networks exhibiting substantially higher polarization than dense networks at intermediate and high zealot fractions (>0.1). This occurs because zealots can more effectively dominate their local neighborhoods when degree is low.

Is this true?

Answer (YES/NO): NO